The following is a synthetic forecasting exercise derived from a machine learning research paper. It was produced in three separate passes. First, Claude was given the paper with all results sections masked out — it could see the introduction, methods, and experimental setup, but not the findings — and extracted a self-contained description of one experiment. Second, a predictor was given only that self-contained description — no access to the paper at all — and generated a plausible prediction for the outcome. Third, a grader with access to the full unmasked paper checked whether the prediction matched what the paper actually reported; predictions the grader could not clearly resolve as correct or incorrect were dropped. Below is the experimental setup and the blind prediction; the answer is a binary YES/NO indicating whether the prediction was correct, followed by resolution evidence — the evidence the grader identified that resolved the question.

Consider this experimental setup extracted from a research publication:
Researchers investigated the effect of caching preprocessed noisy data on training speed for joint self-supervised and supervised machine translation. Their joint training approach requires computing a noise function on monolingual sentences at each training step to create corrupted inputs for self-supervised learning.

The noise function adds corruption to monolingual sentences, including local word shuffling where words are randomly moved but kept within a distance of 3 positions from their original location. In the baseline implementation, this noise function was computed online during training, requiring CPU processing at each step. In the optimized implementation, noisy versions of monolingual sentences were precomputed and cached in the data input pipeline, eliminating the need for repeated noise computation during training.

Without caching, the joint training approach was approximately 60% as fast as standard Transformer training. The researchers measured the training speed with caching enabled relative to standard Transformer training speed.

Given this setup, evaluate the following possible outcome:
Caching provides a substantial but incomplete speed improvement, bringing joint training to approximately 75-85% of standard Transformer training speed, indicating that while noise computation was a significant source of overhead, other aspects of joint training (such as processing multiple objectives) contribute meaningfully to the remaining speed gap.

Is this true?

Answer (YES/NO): YES